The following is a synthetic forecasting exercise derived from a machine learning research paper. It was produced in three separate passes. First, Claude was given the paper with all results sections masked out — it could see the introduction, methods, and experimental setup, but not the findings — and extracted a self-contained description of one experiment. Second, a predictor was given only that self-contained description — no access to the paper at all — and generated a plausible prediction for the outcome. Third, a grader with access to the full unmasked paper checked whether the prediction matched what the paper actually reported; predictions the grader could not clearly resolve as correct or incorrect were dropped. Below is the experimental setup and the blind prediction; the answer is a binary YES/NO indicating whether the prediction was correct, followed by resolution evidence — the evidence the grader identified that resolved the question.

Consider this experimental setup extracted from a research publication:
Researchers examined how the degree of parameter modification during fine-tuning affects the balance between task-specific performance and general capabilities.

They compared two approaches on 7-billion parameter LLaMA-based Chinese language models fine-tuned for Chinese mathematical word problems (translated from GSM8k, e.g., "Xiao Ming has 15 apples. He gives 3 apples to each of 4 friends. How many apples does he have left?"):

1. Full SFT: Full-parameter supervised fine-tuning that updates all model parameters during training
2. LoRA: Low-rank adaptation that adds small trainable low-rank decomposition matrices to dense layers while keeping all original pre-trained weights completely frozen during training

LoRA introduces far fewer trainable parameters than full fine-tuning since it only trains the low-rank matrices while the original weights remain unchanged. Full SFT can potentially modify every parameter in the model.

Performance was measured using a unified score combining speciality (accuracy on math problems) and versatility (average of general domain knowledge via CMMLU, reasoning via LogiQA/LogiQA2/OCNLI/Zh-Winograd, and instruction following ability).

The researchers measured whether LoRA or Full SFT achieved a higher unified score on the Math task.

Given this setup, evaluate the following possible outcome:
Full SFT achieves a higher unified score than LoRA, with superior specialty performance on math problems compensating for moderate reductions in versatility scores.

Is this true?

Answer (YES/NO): YES